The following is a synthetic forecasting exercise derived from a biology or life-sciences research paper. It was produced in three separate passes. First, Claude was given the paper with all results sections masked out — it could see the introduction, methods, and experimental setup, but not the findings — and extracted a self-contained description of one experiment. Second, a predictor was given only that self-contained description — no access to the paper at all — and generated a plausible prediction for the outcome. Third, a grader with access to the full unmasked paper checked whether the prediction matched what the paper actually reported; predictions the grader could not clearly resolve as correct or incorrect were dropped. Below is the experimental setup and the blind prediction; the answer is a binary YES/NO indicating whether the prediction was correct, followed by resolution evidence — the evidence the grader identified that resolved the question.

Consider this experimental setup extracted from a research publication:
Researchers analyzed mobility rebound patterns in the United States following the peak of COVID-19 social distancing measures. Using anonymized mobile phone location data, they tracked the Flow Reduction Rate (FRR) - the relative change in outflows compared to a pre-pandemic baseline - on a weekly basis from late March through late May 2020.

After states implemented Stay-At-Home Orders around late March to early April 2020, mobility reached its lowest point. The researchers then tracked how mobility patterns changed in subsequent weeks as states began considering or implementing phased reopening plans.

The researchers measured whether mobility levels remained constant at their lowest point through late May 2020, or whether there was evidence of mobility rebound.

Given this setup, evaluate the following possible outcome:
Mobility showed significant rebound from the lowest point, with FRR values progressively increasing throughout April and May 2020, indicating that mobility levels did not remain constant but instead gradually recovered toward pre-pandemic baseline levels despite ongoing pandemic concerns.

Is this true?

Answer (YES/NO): NO